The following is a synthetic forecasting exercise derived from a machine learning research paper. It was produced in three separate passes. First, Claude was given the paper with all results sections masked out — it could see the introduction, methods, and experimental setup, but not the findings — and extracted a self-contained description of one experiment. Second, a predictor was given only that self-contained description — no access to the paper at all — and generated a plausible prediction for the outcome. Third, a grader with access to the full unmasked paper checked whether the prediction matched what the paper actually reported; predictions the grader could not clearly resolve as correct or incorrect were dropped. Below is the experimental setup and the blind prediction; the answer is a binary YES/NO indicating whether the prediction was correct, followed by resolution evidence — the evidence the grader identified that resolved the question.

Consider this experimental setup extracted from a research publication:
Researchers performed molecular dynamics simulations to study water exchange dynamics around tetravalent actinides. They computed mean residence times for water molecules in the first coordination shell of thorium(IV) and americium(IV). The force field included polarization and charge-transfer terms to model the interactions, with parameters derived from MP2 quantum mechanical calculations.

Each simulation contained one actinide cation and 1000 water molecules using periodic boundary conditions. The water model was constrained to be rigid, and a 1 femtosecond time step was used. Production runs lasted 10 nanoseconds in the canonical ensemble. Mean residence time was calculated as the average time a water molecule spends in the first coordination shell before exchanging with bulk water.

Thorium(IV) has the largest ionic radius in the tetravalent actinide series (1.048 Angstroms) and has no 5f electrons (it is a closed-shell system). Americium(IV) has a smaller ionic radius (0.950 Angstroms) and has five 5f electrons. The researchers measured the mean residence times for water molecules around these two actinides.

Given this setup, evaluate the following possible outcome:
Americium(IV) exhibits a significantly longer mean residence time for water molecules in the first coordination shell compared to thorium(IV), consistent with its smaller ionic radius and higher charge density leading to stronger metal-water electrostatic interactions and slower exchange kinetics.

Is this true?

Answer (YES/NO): NO